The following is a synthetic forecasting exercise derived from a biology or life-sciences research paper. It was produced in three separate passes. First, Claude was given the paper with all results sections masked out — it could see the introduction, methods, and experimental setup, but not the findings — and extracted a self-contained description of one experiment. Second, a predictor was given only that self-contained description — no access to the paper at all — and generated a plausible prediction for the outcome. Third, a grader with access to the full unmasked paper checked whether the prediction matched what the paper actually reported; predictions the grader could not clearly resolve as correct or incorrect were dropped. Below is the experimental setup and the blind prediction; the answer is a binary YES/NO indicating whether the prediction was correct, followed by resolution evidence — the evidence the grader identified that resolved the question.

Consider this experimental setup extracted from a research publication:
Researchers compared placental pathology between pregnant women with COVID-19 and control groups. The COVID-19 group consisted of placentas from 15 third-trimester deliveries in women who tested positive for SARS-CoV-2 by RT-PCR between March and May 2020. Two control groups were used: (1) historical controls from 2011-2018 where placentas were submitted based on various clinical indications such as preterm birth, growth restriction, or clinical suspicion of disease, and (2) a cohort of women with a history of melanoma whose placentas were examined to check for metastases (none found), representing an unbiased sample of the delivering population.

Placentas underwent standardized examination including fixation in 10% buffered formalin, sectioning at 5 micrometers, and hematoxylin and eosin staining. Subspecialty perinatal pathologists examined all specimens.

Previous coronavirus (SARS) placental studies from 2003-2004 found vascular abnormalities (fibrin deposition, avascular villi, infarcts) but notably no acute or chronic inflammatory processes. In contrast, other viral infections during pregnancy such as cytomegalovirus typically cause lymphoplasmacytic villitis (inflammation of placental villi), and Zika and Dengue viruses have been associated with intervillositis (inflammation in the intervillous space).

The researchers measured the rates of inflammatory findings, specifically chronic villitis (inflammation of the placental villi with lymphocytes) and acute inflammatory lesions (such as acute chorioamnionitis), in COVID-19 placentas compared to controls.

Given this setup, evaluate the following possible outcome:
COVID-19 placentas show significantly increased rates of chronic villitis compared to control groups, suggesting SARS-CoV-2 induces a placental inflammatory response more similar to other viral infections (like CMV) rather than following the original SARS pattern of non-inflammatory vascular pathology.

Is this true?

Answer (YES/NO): NO